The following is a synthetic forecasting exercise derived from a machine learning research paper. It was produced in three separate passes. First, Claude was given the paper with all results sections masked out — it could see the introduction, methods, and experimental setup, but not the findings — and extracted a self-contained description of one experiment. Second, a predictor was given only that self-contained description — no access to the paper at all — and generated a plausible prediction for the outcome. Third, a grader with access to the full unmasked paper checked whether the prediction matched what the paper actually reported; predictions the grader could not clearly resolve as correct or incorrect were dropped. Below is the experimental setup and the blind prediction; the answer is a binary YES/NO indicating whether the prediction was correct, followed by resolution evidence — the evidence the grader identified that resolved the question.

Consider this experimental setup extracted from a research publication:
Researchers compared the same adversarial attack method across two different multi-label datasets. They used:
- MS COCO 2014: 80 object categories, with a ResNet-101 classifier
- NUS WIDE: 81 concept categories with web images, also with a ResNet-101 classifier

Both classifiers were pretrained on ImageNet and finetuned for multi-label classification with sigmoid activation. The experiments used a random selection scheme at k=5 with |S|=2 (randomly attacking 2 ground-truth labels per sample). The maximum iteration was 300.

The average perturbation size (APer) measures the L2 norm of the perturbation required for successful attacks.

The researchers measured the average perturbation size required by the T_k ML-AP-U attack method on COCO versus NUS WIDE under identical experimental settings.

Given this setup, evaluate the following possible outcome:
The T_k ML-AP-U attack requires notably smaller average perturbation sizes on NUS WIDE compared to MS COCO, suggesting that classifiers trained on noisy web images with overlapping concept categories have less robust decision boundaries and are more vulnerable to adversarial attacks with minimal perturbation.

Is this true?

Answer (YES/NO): NO